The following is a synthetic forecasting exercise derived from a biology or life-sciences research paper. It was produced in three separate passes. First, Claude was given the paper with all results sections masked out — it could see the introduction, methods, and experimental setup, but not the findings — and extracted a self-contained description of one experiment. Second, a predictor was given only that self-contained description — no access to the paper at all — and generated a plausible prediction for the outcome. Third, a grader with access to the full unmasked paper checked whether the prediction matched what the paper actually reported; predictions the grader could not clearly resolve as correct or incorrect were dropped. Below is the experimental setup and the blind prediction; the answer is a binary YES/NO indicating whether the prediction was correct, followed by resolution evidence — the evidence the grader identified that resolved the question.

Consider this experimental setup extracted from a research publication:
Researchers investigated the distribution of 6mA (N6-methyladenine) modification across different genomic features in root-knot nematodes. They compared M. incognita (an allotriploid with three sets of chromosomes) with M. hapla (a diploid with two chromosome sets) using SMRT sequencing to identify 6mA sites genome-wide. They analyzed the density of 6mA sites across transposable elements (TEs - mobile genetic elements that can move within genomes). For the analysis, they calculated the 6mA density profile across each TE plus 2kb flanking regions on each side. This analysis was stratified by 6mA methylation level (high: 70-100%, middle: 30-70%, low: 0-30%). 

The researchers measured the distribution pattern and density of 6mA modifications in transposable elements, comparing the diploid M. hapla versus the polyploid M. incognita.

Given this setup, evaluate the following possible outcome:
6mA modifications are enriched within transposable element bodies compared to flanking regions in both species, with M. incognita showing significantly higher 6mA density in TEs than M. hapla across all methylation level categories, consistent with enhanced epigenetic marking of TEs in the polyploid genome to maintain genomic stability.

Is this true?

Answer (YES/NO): NO